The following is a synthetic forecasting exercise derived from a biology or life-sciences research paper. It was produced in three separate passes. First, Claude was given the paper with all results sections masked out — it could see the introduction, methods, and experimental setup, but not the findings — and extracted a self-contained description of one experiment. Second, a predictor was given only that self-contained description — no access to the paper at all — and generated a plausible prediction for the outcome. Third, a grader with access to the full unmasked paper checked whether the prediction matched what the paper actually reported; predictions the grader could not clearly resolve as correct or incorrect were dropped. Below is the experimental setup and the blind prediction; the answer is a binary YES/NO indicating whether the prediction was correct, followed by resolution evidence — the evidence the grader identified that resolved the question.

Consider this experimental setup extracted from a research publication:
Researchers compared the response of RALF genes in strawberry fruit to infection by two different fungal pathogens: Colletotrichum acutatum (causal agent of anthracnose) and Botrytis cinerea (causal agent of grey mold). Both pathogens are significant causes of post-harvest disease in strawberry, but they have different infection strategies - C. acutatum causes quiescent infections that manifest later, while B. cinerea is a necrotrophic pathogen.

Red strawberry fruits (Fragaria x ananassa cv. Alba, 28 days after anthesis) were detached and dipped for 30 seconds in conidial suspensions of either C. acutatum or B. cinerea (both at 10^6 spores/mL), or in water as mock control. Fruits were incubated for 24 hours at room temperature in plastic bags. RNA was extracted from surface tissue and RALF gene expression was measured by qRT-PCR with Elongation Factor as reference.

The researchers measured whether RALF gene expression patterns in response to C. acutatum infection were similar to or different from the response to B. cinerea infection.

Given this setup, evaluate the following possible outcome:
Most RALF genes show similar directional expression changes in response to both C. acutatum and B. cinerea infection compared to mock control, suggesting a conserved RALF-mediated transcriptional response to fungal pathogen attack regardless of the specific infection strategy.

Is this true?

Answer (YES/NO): NO